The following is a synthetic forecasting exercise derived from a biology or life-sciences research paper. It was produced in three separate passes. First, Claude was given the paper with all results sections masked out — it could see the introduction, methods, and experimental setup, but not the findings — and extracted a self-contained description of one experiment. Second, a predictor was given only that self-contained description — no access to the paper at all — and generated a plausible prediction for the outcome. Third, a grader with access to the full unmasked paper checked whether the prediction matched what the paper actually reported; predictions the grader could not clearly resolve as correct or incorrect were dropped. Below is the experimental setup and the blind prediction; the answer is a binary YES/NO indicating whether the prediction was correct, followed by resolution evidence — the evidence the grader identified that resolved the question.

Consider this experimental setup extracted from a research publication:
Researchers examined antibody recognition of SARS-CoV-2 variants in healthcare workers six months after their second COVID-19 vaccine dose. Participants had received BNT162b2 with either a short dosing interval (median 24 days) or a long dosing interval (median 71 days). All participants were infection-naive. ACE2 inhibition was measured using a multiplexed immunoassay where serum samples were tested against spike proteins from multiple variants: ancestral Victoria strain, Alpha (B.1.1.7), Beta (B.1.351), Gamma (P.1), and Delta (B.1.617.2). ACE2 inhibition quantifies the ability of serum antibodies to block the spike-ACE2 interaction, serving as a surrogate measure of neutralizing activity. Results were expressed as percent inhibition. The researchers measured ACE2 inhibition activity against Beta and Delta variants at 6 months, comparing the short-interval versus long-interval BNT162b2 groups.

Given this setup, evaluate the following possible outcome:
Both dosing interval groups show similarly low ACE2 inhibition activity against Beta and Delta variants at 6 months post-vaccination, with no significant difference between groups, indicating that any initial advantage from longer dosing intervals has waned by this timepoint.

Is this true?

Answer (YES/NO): NO